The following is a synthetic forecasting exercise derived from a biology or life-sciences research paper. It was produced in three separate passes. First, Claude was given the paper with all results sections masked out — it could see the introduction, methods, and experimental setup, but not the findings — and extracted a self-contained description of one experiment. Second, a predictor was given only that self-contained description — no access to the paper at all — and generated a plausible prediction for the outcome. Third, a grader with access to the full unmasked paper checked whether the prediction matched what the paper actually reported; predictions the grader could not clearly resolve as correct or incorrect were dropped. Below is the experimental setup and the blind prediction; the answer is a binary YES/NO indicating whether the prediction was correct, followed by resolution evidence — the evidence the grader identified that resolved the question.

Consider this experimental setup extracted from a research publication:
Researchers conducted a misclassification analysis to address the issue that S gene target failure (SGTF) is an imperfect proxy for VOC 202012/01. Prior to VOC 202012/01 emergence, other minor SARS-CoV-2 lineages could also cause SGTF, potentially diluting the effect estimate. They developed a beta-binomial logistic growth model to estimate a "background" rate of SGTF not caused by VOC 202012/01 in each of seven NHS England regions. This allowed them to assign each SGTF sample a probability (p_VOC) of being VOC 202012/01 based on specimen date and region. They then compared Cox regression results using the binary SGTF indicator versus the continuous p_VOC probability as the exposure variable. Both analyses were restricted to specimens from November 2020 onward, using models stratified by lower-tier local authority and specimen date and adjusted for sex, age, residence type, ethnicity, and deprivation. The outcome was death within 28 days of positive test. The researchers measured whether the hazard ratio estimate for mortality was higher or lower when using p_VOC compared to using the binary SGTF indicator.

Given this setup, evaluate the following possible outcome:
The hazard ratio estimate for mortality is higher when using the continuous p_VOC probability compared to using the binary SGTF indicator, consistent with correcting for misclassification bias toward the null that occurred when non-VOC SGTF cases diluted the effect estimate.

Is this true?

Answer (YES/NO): YES